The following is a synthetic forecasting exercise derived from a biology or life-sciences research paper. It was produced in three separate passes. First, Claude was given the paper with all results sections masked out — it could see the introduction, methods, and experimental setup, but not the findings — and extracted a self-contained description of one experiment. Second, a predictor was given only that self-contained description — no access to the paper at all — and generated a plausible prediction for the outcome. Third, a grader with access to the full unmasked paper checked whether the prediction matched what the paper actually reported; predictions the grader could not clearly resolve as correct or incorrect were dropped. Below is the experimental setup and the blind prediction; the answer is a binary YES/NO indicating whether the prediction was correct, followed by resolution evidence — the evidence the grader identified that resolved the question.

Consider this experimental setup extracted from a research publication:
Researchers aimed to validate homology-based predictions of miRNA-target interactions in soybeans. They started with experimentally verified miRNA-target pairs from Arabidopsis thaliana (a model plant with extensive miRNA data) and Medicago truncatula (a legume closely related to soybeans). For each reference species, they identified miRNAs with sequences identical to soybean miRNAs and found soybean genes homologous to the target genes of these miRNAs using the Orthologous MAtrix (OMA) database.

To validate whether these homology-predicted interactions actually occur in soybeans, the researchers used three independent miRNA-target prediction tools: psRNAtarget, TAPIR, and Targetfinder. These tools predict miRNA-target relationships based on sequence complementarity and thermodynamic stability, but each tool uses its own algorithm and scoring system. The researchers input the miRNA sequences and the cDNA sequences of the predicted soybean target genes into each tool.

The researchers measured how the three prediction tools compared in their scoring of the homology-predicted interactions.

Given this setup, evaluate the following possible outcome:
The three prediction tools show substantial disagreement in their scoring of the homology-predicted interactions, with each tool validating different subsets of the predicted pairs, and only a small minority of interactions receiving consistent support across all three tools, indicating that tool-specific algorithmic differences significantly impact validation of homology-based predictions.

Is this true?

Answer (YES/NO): YES